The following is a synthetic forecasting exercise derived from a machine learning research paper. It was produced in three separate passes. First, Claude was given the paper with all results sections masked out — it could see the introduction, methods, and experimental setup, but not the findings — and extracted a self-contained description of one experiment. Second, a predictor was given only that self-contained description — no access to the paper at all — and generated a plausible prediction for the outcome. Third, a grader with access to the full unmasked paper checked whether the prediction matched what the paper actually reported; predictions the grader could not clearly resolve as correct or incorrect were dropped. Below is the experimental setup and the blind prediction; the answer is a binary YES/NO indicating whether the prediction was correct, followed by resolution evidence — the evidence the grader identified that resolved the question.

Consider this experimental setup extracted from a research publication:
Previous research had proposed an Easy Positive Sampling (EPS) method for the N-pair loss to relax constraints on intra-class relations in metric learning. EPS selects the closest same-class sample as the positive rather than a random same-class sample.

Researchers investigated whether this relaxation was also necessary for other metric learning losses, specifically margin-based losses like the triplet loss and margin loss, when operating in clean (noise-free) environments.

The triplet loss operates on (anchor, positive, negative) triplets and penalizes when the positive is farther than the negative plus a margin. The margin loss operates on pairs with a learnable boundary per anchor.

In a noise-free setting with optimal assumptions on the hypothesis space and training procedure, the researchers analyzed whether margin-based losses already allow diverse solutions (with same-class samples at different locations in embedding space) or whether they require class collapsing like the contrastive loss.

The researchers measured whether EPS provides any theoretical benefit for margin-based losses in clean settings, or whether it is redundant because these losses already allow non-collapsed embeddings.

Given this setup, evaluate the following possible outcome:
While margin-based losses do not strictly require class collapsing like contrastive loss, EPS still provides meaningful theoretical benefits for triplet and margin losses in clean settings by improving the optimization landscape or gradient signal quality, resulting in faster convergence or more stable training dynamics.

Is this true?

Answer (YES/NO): NO